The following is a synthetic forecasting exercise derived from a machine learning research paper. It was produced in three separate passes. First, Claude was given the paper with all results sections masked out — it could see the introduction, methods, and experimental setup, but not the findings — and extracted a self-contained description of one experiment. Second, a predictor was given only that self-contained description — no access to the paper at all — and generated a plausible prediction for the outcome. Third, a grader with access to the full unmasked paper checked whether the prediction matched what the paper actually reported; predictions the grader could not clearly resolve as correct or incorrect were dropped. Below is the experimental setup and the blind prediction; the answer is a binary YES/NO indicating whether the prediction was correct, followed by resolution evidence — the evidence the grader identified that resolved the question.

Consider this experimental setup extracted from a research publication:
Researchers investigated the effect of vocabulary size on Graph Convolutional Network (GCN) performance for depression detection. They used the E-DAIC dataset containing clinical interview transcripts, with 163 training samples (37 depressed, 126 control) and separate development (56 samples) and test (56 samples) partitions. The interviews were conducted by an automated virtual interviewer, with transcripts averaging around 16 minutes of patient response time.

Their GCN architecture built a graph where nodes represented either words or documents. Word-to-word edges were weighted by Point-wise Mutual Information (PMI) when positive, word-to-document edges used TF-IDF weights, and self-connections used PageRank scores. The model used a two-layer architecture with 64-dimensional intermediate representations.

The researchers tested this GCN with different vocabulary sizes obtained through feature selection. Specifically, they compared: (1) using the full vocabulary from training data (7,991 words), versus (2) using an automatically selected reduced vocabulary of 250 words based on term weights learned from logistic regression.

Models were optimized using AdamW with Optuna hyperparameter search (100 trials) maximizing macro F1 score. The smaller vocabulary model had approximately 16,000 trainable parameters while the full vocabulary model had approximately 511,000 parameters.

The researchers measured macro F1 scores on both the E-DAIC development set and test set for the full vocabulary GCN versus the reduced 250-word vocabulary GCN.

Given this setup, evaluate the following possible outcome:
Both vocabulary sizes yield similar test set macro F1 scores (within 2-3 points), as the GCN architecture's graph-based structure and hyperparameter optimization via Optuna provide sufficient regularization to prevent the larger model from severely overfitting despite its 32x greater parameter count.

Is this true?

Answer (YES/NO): NO